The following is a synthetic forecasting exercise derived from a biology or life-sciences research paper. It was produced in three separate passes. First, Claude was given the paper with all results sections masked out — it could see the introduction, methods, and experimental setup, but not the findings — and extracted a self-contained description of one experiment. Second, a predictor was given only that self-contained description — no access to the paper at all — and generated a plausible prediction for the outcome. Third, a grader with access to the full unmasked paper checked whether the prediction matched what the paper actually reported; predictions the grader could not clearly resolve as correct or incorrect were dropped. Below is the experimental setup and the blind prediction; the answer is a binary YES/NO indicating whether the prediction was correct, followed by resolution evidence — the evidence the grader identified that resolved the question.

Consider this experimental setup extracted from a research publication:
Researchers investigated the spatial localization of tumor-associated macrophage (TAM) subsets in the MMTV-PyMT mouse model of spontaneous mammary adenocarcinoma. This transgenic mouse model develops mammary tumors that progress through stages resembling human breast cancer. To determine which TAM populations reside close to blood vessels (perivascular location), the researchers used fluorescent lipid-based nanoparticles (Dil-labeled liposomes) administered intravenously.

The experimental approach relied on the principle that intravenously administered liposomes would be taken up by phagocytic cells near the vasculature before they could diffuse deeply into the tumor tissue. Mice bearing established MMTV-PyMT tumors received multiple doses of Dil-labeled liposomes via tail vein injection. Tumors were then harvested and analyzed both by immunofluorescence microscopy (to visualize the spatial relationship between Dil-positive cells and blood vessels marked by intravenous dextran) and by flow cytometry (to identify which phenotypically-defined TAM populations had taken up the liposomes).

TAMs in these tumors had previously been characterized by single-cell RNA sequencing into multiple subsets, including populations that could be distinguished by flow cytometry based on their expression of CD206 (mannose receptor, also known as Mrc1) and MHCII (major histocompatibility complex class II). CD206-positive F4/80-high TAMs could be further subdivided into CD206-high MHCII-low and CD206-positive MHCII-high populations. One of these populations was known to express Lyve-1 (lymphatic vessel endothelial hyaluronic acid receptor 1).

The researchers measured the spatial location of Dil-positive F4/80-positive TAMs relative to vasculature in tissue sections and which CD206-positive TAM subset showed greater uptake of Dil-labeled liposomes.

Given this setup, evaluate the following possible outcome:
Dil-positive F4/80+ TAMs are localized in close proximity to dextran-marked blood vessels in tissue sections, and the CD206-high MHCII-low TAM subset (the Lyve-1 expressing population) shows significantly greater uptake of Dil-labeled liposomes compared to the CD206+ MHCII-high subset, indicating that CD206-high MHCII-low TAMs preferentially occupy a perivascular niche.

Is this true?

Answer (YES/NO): YES